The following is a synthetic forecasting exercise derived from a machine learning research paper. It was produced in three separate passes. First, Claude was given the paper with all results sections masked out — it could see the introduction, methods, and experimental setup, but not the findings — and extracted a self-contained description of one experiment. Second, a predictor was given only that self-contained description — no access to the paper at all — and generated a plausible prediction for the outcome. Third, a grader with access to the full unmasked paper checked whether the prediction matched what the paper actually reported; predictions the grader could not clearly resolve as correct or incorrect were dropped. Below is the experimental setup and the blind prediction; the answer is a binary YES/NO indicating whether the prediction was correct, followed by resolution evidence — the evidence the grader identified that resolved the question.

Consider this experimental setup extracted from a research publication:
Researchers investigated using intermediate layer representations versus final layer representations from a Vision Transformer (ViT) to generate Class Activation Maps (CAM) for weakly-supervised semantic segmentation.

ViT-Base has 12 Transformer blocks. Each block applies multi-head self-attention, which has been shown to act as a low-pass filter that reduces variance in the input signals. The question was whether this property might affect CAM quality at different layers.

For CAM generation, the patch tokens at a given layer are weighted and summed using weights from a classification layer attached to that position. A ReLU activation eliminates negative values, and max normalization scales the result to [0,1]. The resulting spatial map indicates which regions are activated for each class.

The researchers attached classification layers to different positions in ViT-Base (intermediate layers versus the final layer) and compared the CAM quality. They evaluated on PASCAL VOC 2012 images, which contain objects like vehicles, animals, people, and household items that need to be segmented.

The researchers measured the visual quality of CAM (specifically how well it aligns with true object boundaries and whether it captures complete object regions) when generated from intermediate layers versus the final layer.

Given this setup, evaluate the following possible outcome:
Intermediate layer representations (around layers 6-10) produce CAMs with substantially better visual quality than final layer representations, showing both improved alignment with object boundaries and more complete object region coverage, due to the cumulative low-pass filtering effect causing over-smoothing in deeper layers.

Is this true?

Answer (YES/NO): NO